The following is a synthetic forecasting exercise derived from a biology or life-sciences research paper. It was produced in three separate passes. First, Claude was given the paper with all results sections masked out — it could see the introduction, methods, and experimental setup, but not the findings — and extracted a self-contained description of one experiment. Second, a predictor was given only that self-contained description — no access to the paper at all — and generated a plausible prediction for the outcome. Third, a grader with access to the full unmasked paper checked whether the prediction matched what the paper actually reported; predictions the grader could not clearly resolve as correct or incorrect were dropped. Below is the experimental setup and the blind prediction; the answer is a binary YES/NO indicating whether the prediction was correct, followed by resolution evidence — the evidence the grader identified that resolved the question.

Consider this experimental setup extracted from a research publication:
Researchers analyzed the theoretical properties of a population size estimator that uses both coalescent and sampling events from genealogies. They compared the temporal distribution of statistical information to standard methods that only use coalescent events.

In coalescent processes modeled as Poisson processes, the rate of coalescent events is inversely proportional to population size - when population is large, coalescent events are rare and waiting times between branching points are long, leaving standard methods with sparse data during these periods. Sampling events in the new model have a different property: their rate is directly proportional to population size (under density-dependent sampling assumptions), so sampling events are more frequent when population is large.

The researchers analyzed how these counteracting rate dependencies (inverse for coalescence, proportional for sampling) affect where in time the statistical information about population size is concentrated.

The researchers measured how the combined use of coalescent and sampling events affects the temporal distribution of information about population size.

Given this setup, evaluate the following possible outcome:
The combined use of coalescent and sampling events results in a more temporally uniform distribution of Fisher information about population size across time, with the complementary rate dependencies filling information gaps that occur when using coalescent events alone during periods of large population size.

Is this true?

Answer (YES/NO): YES